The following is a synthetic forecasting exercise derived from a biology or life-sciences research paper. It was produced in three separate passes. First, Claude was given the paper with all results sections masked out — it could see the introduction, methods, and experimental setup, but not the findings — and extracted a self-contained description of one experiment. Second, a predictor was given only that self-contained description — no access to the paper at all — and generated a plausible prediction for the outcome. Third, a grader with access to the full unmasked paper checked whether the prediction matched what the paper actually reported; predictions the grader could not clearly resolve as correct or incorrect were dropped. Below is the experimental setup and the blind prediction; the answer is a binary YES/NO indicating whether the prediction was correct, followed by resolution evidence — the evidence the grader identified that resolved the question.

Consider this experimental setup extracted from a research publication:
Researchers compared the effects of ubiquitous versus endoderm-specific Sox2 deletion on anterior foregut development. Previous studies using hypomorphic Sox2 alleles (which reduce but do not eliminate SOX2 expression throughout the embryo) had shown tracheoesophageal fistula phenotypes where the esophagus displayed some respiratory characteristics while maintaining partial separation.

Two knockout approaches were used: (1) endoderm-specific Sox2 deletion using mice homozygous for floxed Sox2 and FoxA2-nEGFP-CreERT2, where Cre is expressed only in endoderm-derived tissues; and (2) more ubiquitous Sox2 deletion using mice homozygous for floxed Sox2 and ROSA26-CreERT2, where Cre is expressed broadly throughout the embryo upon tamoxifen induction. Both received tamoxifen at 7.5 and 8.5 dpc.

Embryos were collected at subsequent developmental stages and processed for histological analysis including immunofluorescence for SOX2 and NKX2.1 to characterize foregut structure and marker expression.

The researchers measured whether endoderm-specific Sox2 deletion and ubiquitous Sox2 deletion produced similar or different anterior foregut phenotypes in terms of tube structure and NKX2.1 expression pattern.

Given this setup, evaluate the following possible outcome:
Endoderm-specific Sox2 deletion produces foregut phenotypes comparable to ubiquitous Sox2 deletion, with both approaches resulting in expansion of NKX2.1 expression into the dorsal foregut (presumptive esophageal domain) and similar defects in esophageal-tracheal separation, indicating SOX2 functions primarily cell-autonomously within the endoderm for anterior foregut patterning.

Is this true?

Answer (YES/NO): YES